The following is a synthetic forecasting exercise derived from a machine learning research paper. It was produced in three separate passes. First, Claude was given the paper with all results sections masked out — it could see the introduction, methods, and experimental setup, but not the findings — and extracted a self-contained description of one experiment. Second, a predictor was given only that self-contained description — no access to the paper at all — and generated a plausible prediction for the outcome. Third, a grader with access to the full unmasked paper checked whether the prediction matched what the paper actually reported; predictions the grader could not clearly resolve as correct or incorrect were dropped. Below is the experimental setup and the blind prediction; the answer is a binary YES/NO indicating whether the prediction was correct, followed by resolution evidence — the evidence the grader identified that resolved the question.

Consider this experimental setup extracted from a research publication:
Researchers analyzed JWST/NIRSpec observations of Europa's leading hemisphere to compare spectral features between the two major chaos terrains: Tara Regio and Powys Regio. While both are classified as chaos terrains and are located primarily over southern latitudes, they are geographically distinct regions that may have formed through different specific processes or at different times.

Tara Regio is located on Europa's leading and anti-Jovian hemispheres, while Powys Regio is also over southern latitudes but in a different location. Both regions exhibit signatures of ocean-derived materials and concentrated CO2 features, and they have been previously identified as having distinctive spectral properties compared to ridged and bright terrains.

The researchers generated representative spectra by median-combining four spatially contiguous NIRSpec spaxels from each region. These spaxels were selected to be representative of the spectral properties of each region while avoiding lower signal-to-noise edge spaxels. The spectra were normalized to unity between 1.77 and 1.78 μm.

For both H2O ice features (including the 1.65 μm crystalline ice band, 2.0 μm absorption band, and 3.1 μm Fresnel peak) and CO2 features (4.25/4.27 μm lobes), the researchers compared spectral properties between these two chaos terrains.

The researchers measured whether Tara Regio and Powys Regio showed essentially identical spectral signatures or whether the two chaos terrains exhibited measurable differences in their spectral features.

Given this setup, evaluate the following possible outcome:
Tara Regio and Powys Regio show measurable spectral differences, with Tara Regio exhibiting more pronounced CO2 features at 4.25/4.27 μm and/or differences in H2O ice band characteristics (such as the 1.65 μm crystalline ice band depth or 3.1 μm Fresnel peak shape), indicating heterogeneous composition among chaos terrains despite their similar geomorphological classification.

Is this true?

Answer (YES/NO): YES